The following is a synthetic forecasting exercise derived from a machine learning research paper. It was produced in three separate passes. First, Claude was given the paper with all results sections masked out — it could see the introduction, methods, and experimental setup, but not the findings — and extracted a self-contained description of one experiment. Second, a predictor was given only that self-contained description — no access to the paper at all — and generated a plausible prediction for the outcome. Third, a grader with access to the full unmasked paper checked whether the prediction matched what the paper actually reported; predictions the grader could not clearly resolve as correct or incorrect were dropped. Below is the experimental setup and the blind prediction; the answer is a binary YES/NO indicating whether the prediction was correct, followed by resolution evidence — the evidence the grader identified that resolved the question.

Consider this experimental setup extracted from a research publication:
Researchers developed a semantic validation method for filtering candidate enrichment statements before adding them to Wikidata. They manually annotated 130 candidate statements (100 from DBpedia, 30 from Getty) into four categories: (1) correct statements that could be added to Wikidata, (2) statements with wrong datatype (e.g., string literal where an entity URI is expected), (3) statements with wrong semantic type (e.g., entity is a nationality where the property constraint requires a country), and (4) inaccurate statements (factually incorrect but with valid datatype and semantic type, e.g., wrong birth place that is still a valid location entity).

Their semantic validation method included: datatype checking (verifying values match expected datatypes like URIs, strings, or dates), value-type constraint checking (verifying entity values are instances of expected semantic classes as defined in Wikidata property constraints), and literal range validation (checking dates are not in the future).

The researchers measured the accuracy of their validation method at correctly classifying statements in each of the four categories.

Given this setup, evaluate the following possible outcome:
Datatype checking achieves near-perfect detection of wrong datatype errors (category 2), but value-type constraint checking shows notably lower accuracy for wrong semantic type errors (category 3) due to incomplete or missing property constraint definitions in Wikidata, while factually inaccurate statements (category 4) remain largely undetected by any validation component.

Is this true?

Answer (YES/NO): NO